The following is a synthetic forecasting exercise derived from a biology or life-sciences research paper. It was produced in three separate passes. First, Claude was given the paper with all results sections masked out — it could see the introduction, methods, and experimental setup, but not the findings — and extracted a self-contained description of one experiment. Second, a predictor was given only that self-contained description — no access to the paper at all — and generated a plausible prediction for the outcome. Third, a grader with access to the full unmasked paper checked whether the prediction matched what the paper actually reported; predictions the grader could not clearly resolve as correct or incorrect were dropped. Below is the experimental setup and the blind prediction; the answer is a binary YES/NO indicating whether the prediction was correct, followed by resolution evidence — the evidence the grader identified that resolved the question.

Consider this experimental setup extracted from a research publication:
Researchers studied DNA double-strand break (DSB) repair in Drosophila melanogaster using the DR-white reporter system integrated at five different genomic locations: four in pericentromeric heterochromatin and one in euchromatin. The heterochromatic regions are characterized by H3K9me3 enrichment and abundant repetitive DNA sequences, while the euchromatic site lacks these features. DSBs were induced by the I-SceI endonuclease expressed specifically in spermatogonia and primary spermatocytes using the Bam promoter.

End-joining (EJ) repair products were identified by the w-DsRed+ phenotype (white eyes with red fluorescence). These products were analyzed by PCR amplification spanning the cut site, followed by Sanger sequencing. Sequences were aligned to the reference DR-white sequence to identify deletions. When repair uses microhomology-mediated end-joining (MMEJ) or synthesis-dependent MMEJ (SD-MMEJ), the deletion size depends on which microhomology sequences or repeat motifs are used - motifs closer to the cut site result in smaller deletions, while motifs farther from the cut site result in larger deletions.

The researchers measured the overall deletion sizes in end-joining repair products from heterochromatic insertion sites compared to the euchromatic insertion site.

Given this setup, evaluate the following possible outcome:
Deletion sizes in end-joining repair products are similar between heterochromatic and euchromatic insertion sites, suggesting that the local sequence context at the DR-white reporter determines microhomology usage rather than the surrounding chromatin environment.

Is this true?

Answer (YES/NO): NO